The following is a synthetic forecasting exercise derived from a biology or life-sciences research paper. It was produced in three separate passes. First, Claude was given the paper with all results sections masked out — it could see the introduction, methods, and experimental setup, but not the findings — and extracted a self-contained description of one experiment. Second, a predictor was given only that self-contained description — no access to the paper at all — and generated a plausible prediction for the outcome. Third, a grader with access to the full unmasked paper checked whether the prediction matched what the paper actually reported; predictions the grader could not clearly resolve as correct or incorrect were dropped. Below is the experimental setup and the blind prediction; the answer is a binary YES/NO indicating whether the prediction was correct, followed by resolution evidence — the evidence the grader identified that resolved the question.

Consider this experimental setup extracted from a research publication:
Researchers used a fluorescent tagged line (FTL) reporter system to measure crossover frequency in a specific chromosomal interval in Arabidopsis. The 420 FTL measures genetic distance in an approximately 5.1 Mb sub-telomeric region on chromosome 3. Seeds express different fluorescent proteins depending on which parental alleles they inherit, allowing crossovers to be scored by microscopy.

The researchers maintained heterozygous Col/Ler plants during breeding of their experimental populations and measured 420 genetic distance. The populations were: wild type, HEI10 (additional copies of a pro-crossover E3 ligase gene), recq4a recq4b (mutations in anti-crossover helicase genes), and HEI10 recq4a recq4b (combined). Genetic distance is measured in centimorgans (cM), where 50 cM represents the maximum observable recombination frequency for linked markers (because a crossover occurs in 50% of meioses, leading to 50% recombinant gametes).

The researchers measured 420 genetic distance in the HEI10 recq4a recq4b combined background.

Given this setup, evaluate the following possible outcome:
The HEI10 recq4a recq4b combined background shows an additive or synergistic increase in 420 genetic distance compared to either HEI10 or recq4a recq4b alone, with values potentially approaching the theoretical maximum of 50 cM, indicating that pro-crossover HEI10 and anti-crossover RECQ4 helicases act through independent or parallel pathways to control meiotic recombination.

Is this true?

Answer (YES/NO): YES